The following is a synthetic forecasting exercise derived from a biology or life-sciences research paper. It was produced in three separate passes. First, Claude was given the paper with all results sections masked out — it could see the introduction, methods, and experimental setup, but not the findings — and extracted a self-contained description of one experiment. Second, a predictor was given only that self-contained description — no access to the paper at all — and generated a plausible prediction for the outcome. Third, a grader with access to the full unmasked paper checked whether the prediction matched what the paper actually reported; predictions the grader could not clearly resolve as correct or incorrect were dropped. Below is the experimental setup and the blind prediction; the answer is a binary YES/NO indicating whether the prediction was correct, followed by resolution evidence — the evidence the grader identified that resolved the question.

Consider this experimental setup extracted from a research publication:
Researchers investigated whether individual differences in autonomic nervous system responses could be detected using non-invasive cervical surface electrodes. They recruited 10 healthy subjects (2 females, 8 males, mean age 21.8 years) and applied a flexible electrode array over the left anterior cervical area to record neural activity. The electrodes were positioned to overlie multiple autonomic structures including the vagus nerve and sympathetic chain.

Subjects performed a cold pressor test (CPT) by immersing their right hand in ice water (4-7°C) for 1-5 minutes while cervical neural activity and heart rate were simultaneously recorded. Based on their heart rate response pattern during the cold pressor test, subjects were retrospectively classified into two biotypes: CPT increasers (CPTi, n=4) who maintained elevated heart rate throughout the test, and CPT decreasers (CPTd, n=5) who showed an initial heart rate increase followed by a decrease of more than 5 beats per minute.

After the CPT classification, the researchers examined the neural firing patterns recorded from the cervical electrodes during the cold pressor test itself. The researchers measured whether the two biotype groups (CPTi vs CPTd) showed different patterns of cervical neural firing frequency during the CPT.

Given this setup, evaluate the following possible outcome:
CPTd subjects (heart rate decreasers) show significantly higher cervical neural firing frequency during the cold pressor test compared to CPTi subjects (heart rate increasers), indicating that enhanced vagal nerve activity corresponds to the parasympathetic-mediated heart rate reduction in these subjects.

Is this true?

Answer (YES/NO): NO